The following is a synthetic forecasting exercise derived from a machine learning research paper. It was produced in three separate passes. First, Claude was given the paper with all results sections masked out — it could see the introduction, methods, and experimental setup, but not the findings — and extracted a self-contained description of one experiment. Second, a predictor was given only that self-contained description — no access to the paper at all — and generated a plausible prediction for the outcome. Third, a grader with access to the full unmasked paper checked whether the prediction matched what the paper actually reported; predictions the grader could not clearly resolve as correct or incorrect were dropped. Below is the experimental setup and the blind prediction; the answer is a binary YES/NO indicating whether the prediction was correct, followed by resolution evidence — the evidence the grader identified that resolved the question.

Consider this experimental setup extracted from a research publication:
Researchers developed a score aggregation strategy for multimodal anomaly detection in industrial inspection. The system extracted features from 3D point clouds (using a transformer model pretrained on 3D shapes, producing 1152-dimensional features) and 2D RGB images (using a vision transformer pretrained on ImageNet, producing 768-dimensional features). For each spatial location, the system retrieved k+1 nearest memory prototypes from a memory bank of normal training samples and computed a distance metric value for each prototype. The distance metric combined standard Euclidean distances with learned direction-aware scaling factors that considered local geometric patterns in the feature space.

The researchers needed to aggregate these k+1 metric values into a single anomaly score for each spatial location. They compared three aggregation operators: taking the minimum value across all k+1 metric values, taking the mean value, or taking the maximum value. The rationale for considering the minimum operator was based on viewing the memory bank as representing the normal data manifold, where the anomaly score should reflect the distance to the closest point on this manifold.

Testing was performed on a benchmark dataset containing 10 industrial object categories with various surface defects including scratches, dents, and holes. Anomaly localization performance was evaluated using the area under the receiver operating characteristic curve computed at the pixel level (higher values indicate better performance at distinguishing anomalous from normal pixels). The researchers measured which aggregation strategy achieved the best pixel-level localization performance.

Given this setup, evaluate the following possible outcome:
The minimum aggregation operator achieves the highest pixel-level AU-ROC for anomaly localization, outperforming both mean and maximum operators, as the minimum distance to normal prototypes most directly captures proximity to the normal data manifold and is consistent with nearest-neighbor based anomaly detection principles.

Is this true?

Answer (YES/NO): YES